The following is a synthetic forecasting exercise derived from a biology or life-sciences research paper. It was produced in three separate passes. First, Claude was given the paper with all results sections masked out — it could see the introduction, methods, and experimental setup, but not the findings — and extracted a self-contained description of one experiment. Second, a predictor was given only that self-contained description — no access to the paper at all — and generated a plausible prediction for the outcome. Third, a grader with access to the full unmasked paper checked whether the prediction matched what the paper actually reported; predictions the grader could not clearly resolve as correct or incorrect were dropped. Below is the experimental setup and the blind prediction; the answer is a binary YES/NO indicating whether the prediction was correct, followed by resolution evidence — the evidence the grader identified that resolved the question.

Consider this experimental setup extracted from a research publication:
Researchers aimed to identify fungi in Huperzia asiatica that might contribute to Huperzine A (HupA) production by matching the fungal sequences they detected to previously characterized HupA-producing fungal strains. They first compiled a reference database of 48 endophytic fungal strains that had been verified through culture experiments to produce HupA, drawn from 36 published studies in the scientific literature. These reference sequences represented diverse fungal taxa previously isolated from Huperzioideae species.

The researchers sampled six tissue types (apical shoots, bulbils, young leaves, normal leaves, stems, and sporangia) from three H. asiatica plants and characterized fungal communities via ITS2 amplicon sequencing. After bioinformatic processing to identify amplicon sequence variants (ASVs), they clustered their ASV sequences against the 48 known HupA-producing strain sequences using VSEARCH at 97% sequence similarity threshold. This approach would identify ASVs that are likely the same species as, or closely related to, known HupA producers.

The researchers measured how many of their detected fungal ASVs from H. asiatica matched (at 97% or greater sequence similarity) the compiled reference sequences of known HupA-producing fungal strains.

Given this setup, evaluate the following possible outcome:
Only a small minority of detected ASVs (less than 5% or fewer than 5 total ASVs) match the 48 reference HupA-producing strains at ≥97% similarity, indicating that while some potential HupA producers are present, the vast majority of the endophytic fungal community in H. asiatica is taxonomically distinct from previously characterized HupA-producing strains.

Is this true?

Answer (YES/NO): NO